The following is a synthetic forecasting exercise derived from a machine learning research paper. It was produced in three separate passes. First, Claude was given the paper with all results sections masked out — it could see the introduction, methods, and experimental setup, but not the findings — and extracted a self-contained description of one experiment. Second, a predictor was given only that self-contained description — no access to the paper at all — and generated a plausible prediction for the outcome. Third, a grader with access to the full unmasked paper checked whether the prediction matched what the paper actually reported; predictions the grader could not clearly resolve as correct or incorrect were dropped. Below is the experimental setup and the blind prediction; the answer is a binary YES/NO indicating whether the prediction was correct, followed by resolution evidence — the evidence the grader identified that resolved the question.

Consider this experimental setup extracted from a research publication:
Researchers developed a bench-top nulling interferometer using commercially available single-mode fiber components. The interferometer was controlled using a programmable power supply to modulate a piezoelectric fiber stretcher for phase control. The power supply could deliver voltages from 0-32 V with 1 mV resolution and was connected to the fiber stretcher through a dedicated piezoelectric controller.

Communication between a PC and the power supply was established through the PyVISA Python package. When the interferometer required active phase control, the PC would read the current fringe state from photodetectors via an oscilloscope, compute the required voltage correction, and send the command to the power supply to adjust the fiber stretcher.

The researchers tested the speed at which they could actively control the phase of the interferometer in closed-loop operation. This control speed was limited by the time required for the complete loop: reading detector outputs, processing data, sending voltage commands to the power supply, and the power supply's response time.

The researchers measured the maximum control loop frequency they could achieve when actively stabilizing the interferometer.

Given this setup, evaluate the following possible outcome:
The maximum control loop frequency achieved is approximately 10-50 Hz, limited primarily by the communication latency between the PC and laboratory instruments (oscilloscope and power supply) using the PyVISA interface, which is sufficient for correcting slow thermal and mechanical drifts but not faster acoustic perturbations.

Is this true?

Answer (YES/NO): NO